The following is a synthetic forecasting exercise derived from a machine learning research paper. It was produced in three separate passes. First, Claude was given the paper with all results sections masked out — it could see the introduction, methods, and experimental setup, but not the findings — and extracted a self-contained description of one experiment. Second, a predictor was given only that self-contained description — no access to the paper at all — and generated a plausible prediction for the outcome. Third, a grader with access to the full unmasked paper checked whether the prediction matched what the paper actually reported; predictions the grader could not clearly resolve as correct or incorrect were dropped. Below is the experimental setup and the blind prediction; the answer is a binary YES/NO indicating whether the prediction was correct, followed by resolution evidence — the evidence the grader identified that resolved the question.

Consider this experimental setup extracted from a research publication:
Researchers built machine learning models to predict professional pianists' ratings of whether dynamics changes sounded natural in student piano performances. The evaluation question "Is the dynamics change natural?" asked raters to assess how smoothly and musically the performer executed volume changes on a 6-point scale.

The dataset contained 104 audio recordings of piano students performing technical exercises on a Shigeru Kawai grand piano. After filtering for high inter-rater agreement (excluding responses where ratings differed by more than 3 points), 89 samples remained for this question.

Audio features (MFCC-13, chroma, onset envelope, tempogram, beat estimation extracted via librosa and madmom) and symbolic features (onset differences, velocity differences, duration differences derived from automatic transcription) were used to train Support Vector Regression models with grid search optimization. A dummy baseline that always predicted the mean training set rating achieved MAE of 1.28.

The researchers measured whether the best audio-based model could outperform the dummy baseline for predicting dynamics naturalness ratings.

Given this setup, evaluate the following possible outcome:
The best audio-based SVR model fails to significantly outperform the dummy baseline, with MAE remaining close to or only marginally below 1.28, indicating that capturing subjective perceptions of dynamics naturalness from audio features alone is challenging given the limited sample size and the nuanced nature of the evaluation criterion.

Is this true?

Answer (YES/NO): YES